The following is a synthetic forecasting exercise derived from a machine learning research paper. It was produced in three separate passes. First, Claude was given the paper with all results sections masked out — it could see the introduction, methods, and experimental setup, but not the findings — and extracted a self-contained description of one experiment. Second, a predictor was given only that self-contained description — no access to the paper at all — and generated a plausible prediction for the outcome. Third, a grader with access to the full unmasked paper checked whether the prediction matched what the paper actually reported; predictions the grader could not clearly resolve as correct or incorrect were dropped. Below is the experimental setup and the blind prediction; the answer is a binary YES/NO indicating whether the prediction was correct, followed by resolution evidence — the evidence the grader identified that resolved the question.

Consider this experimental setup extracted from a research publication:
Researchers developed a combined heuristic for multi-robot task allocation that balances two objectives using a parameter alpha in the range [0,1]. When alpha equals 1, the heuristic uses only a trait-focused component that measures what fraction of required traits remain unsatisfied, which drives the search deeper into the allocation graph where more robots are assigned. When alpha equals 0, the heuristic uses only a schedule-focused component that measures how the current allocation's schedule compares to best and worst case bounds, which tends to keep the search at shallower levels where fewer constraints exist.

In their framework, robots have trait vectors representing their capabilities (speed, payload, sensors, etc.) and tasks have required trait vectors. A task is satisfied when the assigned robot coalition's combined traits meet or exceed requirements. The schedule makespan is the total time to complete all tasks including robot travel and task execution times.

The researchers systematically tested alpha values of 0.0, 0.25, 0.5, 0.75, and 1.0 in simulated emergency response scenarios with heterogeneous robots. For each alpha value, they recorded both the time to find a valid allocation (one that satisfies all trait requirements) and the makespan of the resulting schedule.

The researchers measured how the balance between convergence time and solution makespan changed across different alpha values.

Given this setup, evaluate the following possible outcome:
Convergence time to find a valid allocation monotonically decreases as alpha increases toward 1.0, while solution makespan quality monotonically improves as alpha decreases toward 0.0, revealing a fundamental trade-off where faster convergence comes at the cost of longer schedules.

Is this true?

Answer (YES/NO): NO